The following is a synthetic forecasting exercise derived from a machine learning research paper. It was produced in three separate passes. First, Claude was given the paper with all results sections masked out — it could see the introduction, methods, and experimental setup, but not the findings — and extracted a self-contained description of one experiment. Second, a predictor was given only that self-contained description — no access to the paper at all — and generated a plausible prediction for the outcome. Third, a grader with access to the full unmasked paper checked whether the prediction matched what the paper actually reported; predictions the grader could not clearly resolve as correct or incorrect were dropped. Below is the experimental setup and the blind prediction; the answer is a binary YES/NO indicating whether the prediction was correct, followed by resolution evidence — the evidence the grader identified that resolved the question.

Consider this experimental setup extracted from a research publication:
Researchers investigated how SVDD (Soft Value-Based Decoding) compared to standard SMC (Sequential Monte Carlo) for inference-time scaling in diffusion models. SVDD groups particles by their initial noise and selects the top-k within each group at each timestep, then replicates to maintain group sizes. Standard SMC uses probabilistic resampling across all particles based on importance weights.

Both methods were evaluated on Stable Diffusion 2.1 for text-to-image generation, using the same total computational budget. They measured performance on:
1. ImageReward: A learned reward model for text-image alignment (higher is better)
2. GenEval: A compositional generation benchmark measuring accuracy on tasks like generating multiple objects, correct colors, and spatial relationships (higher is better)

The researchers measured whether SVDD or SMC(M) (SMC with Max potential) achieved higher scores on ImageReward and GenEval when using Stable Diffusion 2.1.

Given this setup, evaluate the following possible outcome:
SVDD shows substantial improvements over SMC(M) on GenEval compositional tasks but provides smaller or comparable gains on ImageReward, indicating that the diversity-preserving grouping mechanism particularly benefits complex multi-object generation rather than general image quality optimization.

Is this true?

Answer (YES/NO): NO